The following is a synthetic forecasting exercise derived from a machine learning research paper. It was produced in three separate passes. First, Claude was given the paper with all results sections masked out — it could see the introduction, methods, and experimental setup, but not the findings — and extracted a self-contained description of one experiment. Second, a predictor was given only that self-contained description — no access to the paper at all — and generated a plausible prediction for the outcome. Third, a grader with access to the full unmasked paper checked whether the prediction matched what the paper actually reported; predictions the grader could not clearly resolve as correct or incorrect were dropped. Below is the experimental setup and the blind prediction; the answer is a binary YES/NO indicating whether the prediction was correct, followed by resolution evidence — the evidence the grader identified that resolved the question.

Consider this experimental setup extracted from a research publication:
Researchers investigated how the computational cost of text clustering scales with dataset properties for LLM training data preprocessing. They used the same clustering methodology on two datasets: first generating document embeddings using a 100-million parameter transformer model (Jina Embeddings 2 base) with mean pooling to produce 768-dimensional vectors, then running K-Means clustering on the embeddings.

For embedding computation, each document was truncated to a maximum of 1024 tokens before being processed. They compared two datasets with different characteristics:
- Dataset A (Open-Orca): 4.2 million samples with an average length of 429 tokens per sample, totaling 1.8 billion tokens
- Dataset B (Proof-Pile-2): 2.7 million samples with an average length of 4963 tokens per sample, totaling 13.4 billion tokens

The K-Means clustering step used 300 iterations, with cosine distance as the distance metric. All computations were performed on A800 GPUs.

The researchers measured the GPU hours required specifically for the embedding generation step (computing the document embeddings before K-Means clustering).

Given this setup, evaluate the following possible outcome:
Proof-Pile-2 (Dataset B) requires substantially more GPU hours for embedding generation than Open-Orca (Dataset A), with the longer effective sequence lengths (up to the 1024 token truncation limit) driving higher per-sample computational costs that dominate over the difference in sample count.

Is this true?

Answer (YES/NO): NO